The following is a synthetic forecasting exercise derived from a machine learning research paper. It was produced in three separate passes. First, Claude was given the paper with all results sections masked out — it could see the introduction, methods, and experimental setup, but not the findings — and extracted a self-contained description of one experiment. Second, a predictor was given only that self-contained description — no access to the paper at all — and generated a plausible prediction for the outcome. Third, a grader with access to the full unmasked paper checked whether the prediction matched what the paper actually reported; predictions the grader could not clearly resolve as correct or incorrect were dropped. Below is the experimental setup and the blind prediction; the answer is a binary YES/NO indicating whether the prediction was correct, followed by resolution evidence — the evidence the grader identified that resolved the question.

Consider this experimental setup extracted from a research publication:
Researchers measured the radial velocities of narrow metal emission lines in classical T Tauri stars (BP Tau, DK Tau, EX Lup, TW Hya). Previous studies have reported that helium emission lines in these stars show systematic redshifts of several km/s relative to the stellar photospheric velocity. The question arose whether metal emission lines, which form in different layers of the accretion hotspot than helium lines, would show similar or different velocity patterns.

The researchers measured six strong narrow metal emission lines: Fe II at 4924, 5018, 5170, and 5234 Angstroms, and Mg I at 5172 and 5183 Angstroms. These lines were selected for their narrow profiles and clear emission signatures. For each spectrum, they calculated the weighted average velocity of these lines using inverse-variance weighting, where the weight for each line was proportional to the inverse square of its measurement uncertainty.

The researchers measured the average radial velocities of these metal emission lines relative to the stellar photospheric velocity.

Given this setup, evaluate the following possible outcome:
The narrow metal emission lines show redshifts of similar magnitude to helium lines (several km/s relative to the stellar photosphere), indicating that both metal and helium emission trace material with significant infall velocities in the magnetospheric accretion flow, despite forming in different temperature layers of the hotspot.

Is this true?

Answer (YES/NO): NO